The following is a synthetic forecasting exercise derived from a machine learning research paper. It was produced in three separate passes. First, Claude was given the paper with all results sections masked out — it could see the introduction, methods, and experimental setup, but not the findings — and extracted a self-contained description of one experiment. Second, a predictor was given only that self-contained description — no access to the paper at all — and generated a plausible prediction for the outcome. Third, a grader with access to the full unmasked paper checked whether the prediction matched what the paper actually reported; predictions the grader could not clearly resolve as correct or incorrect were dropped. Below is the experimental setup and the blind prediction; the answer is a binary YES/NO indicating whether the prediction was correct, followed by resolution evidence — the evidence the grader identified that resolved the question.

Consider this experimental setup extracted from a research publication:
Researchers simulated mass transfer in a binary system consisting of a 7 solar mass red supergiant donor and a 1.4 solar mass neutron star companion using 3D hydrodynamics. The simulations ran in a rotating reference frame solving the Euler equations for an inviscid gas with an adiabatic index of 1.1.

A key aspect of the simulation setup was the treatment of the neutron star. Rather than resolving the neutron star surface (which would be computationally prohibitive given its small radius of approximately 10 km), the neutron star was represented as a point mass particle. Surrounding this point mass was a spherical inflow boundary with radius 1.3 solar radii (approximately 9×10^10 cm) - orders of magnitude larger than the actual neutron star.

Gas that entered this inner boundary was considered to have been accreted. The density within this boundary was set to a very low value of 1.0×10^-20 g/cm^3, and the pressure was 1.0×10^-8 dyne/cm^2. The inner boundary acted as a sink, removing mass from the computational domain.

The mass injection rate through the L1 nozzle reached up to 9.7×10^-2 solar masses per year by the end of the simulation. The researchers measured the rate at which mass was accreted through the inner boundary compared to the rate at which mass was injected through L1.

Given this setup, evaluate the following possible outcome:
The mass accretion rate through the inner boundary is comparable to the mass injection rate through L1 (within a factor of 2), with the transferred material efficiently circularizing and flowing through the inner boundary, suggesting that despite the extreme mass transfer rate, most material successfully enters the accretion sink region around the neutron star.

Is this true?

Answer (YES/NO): NO